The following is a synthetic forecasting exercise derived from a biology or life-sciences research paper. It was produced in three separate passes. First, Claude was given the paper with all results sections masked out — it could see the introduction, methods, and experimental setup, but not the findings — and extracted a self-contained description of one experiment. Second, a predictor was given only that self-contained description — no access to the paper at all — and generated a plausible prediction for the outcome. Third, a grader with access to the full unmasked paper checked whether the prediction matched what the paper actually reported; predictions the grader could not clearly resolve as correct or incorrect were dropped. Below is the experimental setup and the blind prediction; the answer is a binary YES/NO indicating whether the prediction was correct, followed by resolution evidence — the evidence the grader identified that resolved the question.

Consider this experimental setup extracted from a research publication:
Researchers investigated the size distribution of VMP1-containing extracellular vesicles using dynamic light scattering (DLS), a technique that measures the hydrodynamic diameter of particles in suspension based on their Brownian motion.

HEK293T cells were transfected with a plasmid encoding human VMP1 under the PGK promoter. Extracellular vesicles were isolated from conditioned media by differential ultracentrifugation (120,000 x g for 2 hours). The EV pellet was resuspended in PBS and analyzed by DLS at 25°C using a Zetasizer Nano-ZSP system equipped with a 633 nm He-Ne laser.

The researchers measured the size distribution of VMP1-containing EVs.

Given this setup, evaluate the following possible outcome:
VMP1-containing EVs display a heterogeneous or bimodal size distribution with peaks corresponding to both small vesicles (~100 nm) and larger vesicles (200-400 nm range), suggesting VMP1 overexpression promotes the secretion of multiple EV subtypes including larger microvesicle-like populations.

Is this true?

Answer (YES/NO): NO